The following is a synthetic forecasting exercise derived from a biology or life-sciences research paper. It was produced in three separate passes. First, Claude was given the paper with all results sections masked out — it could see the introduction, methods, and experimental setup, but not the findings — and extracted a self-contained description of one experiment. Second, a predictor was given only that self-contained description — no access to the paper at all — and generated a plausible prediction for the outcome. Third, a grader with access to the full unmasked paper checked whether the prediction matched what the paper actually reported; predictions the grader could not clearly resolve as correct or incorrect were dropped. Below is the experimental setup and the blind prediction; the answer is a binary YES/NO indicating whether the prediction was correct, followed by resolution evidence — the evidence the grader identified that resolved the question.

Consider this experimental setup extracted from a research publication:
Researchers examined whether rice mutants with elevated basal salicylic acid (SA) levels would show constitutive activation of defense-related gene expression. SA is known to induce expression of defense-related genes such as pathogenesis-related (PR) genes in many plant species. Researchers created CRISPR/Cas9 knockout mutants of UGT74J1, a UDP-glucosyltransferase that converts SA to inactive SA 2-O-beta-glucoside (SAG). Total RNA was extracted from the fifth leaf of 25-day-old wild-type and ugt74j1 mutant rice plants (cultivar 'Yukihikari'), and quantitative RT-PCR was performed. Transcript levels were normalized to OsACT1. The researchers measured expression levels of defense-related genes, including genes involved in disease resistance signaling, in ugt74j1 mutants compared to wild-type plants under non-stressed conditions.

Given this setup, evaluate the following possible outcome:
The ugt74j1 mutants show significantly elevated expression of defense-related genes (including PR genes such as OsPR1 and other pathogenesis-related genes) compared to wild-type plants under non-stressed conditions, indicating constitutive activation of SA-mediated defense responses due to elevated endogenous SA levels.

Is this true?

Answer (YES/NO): YES